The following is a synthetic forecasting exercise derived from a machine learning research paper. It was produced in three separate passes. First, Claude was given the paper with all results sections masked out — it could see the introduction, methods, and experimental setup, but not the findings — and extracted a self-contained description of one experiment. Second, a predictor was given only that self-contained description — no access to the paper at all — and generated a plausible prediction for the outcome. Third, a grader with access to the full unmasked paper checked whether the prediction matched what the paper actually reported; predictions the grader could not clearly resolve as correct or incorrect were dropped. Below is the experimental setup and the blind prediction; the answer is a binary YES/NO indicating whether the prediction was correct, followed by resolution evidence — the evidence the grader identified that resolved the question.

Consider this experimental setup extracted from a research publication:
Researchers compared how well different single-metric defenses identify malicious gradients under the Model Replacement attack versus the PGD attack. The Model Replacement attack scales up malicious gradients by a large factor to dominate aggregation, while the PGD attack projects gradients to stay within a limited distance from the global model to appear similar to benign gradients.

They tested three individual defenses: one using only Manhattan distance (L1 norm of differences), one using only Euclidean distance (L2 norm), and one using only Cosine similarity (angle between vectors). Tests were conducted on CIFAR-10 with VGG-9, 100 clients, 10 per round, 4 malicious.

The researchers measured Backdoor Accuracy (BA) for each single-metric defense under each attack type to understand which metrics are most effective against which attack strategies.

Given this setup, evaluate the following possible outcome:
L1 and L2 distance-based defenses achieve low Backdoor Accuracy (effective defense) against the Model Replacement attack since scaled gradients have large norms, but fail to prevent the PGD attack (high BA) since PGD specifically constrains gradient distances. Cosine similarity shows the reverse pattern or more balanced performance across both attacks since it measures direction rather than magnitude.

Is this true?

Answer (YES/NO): NO